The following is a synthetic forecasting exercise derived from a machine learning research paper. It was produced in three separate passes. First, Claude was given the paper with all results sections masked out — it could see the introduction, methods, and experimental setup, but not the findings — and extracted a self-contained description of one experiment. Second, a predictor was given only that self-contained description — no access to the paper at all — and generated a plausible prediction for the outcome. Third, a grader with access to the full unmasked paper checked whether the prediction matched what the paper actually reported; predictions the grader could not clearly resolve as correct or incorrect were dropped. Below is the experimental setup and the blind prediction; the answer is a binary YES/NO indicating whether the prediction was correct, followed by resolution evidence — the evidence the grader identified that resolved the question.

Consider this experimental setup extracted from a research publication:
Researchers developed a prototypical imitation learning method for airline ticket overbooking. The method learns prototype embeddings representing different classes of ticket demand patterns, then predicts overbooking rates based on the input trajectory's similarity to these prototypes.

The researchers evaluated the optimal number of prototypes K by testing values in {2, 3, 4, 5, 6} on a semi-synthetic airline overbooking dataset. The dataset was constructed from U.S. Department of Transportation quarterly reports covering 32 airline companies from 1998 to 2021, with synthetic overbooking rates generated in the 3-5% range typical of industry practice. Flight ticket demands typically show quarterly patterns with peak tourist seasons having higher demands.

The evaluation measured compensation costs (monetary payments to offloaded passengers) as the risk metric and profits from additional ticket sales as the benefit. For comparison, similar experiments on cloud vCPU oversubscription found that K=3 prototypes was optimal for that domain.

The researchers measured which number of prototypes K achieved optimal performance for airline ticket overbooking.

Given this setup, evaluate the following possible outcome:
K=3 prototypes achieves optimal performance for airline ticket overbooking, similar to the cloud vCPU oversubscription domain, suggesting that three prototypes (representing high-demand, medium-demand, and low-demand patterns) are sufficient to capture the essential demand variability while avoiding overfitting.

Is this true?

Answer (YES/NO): NO